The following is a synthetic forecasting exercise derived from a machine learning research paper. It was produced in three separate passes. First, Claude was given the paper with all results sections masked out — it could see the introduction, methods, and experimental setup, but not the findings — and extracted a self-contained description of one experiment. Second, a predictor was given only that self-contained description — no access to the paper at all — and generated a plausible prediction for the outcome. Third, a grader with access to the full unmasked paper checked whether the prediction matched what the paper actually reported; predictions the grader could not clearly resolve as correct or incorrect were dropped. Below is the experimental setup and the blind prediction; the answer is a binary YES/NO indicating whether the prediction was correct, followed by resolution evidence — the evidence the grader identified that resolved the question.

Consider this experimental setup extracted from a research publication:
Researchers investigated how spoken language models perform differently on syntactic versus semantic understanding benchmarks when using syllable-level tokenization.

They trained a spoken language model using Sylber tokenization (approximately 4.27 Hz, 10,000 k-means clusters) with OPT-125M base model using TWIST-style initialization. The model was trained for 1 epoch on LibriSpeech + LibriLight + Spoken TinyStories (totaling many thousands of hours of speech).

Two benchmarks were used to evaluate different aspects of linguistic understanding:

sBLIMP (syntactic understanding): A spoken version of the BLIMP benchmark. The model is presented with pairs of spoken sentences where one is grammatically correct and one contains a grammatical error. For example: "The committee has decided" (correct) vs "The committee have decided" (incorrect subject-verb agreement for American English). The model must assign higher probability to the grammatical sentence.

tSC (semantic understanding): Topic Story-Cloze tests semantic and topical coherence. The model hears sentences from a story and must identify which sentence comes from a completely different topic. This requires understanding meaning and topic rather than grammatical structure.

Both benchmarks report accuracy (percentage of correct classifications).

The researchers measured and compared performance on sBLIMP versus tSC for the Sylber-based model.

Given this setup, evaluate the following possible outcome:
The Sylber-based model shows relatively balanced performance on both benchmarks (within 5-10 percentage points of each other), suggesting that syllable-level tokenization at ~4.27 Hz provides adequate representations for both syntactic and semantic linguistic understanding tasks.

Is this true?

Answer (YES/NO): NO